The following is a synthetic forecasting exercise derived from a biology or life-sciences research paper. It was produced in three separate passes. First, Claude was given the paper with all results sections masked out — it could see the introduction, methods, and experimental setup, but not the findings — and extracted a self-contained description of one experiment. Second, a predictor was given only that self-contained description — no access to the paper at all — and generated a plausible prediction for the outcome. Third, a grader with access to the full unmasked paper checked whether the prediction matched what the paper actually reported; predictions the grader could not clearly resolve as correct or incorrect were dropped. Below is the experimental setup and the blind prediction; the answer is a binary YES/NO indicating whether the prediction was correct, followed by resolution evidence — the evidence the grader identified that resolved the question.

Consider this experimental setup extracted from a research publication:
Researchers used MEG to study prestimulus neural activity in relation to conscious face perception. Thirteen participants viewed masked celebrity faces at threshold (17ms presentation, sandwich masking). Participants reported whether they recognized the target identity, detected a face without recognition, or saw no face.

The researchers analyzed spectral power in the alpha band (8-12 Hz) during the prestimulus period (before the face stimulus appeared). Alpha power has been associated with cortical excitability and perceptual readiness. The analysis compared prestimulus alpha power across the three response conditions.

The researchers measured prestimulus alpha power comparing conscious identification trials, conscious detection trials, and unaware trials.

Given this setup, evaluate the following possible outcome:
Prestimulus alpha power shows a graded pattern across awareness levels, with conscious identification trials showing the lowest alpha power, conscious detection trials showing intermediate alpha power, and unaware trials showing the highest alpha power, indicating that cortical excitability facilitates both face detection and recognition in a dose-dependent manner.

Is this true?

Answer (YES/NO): NO